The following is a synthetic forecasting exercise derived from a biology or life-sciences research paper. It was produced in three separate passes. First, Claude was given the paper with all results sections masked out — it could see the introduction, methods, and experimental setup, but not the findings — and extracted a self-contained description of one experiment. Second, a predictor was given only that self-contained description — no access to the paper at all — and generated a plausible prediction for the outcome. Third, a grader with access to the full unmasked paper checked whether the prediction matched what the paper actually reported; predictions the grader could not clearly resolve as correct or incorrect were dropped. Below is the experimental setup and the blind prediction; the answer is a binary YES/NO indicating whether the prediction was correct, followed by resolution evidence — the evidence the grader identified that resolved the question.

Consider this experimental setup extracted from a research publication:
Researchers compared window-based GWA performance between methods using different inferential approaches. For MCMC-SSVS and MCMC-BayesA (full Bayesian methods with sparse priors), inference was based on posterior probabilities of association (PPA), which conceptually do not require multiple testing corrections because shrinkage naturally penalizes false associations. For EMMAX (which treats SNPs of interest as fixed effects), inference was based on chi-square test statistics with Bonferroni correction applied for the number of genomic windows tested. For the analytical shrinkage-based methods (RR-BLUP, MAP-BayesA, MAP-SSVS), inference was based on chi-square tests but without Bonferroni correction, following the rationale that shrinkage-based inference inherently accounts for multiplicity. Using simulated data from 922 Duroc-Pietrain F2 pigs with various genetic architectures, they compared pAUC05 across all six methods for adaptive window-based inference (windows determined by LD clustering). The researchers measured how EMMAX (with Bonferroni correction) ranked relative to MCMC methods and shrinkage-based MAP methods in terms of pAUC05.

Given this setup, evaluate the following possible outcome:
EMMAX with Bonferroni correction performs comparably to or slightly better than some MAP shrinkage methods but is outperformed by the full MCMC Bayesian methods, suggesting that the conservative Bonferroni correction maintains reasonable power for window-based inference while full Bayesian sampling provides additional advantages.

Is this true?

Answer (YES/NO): NO